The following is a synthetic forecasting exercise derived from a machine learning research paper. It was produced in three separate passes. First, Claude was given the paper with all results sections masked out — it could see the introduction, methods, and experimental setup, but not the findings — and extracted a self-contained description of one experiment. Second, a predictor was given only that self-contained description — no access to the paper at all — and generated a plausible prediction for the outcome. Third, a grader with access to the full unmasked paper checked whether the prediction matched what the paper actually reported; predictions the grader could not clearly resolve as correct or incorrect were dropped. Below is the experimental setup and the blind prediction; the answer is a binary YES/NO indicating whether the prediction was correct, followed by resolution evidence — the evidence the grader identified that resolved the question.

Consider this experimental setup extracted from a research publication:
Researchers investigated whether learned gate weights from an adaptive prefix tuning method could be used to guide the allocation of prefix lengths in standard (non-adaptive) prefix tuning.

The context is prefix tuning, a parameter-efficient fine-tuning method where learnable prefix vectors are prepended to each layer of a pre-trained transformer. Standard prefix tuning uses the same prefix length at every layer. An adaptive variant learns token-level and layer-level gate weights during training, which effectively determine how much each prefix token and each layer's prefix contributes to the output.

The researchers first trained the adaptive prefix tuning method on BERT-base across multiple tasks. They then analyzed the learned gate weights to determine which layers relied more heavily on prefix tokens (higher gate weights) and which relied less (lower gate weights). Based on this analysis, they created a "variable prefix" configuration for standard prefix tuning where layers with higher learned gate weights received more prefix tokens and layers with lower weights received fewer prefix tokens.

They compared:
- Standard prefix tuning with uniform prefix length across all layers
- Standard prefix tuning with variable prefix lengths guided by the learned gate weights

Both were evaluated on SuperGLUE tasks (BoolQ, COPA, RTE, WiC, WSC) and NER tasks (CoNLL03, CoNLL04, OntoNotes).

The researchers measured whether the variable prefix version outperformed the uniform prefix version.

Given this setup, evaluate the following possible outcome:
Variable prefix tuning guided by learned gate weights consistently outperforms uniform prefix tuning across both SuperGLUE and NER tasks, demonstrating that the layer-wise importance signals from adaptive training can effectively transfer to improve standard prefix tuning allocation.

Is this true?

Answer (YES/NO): YES